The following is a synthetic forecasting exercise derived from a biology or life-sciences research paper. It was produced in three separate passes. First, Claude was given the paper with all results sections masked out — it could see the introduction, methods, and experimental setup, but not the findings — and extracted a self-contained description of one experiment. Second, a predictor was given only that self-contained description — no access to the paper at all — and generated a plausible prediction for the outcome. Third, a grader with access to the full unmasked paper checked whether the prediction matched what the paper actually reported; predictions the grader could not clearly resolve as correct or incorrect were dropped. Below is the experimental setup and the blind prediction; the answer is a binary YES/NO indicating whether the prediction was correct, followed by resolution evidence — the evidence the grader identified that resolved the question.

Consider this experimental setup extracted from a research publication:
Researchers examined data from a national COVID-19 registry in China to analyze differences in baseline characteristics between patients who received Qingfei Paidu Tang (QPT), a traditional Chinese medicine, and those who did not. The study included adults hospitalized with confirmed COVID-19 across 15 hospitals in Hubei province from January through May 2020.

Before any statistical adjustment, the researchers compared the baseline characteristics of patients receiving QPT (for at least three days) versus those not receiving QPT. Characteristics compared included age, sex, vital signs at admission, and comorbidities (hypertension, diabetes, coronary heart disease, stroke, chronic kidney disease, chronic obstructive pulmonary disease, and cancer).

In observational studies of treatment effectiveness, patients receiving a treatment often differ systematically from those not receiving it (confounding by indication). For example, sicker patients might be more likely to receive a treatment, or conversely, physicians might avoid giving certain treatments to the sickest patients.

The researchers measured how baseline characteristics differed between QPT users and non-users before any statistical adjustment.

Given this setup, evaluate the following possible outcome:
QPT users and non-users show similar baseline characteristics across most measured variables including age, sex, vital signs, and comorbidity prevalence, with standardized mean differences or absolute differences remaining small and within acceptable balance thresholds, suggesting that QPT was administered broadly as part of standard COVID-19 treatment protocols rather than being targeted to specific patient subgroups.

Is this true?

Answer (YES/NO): NO